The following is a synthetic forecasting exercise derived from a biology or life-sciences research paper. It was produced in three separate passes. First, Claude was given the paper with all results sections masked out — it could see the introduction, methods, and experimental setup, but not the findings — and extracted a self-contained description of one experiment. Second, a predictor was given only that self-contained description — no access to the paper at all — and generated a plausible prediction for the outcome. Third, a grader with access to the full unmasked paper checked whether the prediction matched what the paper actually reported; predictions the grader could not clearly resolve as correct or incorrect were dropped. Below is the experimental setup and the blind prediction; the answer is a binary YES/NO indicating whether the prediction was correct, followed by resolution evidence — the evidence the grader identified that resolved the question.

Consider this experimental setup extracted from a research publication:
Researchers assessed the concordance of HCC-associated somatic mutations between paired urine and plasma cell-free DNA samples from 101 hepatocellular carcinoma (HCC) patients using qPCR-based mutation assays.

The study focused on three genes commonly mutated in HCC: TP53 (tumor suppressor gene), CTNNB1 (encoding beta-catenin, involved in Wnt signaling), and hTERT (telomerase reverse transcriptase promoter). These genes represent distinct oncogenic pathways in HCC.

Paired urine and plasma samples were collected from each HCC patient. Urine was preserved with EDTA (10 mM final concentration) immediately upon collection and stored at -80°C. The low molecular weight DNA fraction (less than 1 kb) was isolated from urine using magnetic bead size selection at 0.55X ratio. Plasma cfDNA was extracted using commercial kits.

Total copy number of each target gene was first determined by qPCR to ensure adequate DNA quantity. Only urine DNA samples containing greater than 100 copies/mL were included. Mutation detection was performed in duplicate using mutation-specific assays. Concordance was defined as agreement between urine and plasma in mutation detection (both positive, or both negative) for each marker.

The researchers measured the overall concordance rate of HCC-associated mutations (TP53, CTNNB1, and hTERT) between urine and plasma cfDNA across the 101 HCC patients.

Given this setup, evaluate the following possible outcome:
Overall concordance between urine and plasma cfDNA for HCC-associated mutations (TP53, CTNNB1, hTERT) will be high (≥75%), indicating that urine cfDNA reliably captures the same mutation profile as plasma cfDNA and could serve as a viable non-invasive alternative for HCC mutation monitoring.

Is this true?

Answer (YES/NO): YES